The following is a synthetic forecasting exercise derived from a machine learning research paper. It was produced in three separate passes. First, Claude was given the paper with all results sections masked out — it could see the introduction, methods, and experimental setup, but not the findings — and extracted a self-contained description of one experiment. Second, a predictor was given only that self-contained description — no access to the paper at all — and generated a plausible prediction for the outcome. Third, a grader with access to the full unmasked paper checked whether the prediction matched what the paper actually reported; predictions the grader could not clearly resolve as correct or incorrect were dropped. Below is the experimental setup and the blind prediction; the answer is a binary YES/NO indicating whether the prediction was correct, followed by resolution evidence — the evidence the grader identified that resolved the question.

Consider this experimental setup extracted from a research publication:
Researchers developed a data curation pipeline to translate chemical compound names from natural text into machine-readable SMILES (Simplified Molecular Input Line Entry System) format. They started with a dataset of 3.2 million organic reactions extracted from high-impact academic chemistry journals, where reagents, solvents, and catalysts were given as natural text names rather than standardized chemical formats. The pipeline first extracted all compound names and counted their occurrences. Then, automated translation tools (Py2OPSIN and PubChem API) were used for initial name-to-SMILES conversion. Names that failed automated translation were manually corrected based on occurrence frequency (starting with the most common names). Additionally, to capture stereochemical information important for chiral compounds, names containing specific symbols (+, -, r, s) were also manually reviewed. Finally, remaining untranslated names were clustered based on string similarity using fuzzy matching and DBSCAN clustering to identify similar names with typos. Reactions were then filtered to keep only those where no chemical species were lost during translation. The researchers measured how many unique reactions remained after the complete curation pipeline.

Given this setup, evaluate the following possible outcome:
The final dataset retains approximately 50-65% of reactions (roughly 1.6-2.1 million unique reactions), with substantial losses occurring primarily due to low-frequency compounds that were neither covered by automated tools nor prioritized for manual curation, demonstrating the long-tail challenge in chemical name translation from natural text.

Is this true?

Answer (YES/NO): NO